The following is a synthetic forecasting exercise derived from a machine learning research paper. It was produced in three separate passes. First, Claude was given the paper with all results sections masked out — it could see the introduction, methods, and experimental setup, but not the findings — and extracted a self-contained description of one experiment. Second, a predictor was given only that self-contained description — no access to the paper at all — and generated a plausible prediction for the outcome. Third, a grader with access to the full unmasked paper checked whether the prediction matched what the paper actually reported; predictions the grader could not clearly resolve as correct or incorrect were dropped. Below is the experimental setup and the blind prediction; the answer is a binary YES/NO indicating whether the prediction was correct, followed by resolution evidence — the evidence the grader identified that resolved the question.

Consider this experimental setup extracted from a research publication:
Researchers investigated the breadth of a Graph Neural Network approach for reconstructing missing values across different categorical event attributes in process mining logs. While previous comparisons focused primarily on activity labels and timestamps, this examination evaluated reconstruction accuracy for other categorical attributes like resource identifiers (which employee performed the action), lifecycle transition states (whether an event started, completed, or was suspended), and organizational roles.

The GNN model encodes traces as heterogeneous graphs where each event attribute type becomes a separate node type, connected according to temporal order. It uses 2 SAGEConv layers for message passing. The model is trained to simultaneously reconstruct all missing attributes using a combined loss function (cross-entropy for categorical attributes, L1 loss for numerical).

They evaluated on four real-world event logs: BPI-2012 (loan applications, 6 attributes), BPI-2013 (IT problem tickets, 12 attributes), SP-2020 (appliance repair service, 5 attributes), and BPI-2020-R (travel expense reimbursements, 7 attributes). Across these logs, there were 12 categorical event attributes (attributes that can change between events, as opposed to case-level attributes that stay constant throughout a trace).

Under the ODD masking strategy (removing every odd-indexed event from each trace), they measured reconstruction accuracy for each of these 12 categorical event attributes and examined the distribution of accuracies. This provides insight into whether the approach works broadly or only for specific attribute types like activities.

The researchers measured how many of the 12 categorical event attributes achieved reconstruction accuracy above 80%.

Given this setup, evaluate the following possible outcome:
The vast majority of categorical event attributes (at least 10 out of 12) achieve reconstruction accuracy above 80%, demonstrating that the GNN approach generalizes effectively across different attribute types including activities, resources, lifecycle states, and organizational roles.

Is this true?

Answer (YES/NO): NO